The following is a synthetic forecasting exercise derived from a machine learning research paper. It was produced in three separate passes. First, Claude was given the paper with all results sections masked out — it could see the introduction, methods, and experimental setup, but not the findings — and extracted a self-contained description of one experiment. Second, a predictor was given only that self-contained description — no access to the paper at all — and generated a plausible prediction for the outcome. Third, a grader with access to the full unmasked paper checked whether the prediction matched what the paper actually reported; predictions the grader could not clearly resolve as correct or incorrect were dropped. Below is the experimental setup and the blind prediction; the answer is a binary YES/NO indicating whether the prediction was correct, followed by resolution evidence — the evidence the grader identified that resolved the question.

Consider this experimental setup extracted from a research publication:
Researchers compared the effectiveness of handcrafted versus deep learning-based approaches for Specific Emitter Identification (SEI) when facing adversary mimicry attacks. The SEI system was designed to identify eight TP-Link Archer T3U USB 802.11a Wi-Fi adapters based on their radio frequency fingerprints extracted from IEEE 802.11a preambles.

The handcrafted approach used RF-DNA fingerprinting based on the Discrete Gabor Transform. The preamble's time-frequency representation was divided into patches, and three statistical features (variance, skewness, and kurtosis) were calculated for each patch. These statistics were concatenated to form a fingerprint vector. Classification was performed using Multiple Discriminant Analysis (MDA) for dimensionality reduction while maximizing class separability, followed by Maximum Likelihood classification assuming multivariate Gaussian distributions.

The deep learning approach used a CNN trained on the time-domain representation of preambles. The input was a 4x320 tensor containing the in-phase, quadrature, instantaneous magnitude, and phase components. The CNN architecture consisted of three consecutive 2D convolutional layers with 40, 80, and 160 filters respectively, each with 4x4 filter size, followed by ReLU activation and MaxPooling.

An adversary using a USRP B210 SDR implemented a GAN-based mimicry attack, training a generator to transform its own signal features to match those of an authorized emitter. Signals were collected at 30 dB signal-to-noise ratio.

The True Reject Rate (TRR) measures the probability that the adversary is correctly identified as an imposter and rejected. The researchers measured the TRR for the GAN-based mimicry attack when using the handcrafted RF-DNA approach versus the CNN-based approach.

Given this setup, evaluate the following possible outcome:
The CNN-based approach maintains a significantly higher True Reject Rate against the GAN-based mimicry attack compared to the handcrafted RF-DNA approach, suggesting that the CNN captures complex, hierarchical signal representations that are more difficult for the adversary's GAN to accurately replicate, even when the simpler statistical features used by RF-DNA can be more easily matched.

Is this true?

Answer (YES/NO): NO